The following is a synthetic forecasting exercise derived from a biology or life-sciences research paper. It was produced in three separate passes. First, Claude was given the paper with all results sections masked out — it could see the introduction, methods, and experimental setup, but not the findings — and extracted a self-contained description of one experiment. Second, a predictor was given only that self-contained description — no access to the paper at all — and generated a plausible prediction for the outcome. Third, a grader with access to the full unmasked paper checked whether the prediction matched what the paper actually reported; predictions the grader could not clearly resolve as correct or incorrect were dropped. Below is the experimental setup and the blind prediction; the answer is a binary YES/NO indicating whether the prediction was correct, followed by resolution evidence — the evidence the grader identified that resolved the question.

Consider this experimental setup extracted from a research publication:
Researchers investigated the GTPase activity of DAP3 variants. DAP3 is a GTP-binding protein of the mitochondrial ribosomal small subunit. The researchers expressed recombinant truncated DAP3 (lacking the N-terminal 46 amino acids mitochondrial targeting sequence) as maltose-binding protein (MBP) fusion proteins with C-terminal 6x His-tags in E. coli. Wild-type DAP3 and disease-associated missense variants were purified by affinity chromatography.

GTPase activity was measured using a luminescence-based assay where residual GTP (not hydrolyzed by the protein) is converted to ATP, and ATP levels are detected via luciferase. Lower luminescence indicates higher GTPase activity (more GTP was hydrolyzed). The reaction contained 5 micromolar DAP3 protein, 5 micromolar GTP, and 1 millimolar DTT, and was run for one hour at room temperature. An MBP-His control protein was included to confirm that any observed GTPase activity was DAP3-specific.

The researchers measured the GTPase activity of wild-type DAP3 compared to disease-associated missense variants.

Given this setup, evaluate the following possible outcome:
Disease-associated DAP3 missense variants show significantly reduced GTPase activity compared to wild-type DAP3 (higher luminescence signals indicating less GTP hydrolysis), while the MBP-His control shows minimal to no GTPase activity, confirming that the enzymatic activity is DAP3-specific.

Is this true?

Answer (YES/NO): NO